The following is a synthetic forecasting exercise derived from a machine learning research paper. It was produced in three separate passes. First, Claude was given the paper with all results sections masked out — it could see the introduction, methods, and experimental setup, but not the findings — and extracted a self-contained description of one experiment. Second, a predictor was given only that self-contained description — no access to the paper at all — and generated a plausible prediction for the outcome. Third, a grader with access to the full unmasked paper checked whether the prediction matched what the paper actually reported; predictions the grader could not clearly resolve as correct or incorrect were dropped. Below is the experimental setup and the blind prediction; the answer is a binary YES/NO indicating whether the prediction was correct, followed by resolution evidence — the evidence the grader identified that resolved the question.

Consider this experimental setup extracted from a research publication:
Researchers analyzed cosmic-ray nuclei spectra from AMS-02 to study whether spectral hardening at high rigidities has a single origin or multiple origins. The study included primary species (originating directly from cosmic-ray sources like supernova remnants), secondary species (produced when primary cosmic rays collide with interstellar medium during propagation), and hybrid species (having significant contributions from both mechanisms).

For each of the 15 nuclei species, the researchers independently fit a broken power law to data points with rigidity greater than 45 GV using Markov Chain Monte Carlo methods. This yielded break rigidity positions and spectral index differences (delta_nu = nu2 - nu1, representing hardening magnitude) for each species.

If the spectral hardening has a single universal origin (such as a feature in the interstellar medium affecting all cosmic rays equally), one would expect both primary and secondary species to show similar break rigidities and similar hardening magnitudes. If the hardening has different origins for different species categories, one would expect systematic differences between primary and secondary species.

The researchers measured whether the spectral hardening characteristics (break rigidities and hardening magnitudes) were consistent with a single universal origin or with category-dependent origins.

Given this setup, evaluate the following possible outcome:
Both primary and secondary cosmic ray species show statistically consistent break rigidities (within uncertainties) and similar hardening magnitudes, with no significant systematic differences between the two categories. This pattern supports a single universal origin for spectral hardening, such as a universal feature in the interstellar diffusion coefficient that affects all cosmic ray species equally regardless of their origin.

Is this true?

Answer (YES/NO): NO